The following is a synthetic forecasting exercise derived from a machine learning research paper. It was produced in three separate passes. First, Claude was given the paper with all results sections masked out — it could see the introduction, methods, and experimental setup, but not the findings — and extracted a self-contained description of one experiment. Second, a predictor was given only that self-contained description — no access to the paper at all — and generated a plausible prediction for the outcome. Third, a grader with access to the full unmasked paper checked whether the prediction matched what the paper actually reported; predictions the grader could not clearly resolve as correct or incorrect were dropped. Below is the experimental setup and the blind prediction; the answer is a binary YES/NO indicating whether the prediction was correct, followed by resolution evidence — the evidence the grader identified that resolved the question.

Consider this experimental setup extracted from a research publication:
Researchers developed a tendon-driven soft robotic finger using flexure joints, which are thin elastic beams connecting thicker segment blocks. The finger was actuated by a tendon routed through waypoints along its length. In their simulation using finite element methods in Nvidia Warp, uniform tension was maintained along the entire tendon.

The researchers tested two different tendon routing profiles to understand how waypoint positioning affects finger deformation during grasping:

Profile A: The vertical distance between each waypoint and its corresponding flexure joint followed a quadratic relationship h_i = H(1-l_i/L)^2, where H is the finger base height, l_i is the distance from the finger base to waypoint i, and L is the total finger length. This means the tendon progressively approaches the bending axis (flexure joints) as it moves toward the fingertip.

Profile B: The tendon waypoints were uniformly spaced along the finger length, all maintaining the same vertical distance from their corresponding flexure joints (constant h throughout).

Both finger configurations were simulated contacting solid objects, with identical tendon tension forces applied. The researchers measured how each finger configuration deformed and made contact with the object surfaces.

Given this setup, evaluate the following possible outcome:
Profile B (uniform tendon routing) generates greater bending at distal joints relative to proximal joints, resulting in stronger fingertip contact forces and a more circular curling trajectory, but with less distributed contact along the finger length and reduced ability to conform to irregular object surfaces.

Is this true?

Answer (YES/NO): YES